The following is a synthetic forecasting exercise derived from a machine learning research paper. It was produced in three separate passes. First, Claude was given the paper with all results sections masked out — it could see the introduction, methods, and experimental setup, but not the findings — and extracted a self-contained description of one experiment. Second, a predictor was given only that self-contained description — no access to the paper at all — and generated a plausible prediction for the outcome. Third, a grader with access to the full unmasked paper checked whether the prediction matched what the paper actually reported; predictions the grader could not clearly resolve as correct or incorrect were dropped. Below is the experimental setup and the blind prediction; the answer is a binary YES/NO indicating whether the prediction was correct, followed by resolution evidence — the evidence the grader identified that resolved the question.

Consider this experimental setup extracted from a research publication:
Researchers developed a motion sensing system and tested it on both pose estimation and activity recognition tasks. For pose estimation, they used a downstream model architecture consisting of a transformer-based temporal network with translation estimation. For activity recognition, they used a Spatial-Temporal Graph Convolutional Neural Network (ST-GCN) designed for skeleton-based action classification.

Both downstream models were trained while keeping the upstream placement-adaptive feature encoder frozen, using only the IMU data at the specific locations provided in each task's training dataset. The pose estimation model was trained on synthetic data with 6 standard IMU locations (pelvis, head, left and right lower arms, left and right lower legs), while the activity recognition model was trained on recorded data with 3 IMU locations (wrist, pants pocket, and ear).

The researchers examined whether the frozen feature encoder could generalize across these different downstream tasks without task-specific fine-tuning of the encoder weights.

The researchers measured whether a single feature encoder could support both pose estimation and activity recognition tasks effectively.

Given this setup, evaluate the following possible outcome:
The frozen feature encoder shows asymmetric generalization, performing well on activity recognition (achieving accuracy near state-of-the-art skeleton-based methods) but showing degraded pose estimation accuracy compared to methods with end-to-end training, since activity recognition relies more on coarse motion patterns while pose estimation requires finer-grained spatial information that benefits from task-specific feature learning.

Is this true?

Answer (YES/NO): NO